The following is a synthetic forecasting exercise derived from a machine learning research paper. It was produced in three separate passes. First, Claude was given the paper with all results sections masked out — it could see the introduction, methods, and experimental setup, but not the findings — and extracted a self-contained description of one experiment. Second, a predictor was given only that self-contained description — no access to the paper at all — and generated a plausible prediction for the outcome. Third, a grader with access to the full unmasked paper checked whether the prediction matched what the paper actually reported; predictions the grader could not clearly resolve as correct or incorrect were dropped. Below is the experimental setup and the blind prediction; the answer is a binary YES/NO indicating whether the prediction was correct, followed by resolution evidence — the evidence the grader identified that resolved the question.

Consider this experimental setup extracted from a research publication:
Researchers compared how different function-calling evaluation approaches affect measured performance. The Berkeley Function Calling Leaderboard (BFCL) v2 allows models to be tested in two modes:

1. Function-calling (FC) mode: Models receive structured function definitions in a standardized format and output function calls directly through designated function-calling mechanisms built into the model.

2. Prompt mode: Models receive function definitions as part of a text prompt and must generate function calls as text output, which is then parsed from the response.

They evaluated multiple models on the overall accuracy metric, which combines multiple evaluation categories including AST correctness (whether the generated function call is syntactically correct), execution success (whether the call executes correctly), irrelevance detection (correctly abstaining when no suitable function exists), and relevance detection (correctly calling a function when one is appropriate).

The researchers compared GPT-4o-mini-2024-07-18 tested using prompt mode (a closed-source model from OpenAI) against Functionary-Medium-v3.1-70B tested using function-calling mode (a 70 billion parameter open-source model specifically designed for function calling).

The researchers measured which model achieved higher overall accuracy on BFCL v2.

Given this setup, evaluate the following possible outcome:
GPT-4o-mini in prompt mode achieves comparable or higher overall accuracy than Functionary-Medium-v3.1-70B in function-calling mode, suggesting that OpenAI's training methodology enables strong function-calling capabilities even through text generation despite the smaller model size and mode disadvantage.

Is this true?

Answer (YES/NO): YES